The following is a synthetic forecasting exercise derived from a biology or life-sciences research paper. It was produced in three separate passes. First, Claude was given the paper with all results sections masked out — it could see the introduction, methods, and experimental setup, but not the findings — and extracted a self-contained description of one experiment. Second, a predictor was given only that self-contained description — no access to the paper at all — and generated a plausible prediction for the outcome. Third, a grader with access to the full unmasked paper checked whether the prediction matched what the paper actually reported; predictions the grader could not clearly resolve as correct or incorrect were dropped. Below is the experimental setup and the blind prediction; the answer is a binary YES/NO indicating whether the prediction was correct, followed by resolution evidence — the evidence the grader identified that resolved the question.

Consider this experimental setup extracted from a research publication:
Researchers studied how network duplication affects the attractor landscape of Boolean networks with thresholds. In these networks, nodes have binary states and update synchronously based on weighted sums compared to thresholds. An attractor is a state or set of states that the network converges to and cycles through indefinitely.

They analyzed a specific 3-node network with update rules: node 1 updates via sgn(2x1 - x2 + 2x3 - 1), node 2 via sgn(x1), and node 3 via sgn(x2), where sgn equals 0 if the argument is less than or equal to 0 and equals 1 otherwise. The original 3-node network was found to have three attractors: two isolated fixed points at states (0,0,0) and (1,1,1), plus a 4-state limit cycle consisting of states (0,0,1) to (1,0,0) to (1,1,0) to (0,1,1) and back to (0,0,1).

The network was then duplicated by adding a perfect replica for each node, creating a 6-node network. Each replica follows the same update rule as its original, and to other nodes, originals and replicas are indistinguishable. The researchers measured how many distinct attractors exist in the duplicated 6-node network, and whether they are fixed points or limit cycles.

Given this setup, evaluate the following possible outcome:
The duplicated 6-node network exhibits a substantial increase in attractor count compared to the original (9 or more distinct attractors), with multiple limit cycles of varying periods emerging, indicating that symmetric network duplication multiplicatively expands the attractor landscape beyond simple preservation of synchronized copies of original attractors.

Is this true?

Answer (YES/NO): NO